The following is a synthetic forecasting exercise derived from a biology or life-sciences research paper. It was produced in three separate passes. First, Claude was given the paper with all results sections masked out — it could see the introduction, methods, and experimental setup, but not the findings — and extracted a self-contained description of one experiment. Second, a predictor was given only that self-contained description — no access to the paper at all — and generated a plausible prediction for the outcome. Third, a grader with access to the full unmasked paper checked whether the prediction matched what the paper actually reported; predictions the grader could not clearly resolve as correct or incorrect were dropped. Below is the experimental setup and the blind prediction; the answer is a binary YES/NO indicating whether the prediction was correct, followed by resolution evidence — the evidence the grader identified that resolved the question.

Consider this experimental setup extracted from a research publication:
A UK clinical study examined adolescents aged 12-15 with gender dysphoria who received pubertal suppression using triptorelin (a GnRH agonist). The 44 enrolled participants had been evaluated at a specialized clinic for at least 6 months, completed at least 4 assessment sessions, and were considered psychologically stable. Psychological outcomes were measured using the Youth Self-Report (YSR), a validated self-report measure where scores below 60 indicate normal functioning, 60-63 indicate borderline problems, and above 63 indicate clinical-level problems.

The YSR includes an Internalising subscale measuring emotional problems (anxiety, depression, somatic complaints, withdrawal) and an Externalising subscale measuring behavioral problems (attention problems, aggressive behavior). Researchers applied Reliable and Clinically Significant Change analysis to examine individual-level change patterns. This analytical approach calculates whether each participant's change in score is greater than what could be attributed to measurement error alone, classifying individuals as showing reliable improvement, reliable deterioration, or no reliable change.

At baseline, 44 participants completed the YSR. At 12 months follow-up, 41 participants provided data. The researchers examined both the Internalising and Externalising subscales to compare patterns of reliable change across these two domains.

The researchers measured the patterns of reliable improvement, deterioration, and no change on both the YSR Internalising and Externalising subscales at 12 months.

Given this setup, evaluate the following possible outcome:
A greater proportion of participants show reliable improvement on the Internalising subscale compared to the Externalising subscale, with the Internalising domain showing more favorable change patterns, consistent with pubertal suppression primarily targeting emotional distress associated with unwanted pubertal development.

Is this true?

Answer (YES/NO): NO